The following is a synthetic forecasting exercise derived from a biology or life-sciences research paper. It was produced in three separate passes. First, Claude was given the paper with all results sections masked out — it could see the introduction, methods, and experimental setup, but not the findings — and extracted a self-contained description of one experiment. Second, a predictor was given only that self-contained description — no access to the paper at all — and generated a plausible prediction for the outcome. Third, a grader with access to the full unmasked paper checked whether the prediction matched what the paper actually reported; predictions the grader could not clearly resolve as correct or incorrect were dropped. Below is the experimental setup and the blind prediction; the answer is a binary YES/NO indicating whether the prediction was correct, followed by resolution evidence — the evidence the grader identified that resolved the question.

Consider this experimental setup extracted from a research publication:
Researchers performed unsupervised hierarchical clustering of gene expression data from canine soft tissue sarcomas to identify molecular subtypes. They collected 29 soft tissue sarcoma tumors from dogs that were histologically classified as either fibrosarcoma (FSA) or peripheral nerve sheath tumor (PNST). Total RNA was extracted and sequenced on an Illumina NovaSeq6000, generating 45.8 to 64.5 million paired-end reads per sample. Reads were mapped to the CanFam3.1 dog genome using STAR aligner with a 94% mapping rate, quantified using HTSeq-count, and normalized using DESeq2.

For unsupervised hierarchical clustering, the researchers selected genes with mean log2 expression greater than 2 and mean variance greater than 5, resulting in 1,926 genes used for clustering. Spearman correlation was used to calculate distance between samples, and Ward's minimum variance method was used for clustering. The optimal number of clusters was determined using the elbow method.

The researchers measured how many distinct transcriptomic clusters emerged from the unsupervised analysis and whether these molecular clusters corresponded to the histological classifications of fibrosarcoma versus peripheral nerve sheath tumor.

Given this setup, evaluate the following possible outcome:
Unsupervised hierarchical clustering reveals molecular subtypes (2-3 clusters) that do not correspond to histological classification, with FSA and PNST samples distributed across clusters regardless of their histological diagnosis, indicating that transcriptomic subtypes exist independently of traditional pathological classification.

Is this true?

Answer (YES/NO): NO